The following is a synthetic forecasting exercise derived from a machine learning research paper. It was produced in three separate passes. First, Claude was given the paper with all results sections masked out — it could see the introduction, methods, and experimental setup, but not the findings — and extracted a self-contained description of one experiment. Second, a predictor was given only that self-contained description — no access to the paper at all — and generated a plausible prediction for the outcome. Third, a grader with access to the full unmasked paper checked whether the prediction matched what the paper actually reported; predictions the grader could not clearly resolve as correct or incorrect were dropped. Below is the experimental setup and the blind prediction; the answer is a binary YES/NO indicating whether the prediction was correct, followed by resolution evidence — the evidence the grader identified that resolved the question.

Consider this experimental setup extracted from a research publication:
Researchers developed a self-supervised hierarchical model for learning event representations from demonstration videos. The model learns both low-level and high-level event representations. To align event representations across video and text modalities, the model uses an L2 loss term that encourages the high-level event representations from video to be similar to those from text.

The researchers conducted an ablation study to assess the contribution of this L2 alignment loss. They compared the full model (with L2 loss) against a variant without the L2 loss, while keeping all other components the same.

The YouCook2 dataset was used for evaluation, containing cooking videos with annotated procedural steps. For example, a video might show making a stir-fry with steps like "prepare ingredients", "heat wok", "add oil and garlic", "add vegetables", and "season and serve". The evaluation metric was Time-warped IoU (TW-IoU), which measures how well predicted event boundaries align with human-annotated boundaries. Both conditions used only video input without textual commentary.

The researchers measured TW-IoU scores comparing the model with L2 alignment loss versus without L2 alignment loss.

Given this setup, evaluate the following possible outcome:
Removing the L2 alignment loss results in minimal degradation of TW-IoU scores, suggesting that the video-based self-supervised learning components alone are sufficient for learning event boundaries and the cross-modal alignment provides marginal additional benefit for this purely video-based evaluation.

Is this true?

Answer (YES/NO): YES